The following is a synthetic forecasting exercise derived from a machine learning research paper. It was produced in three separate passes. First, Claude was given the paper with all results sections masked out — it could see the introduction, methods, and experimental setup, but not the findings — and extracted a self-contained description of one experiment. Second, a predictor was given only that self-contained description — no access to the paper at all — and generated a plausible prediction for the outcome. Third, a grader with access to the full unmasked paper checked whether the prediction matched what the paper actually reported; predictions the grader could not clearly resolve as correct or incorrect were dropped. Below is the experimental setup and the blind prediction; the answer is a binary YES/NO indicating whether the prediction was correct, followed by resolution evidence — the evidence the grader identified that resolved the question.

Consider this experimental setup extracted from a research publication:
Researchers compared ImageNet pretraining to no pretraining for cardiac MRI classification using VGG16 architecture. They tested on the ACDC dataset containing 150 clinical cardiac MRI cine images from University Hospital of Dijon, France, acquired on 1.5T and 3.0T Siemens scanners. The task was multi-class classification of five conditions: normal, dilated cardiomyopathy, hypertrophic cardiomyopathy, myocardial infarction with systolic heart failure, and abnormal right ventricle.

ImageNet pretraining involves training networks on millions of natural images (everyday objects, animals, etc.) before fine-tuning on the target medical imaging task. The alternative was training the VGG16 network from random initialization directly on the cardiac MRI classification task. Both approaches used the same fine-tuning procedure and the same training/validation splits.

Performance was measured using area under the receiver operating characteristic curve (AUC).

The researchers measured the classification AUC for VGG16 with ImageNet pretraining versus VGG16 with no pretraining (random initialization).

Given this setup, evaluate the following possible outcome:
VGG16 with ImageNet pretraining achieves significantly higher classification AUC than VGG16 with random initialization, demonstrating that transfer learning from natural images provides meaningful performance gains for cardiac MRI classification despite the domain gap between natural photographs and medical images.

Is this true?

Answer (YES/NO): NO